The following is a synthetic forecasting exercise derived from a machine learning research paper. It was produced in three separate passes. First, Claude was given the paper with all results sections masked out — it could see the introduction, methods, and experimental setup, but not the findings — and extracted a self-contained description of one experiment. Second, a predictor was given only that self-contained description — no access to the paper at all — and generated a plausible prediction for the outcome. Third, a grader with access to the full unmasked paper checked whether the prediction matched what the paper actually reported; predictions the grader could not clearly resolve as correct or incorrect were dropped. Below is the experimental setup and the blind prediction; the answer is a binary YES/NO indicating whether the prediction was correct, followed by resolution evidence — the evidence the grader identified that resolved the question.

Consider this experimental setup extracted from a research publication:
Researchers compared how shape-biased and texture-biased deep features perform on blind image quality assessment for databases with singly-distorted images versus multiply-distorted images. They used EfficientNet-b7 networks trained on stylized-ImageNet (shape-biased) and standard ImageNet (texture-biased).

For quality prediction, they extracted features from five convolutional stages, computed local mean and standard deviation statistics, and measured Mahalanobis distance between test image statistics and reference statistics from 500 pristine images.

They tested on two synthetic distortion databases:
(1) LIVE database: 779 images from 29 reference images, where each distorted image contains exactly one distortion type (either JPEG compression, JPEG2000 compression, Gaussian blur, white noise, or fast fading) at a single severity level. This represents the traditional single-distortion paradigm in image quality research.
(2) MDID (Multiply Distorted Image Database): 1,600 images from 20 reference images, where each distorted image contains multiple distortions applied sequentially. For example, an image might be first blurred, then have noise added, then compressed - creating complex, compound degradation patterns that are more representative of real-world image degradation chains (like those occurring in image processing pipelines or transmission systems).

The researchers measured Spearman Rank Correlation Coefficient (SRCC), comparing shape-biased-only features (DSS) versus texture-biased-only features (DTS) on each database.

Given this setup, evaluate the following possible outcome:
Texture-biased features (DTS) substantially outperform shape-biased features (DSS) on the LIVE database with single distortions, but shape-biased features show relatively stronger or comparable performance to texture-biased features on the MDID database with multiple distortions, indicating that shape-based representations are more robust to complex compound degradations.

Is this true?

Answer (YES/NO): NO